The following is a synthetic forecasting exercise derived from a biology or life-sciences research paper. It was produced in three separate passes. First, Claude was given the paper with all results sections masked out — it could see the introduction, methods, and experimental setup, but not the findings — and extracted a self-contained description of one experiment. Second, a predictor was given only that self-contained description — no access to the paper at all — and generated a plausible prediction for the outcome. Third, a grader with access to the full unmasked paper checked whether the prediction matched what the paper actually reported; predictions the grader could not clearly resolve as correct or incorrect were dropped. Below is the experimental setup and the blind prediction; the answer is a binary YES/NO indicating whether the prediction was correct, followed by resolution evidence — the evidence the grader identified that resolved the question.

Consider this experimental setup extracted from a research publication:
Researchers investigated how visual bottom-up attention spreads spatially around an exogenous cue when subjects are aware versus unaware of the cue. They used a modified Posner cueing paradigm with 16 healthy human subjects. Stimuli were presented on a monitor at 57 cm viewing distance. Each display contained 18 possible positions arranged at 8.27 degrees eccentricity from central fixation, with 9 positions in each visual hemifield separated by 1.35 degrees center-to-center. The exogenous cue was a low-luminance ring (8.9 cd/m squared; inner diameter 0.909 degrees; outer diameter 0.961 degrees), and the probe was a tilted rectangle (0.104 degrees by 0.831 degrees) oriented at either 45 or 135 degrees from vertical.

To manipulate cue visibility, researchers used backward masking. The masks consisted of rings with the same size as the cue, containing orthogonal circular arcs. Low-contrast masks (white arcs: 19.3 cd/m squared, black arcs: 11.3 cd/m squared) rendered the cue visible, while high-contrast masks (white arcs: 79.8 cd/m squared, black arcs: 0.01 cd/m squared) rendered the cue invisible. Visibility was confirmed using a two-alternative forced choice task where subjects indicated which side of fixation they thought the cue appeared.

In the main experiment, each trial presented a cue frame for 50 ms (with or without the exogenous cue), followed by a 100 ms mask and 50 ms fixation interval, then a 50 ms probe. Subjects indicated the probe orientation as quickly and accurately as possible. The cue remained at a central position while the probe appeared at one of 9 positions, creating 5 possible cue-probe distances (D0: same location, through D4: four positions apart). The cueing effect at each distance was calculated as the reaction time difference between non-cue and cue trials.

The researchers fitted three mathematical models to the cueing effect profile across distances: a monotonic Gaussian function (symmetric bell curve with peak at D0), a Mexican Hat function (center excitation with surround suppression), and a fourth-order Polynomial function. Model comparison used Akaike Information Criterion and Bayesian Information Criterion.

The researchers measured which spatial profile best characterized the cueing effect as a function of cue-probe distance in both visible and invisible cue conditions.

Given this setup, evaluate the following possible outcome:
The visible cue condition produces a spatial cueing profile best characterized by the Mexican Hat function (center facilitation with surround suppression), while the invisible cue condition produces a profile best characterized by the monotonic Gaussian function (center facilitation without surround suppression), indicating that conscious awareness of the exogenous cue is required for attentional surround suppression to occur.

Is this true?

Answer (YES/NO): NO